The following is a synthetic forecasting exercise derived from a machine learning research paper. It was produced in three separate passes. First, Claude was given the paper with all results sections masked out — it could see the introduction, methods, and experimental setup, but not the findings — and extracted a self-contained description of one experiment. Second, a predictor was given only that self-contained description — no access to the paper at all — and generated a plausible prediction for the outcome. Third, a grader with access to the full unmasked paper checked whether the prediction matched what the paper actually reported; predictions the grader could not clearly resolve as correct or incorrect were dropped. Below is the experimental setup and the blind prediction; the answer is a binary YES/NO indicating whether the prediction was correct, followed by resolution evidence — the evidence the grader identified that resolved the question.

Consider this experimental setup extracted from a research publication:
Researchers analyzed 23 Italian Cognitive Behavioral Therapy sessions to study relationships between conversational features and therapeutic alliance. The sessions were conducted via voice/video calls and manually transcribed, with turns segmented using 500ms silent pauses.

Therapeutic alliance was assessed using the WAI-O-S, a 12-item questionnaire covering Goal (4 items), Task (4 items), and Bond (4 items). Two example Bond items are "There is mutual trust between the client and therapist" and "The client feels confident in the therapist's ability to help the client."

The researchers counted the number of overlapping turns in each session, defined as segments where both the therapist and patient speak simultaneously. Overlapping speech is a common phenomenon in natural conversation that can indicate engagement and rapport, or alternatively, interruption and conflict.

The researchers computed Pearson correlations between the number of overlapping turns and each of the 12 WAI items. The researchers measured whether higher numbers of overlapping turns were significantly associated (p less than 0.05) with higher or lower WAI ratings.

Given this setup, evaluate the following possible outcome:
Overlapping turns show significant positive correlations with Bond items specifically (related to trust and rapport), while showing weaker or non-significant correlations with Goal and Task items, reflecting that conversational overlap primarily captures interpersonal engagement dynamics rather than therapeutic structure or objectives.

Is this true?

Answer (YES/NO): NO